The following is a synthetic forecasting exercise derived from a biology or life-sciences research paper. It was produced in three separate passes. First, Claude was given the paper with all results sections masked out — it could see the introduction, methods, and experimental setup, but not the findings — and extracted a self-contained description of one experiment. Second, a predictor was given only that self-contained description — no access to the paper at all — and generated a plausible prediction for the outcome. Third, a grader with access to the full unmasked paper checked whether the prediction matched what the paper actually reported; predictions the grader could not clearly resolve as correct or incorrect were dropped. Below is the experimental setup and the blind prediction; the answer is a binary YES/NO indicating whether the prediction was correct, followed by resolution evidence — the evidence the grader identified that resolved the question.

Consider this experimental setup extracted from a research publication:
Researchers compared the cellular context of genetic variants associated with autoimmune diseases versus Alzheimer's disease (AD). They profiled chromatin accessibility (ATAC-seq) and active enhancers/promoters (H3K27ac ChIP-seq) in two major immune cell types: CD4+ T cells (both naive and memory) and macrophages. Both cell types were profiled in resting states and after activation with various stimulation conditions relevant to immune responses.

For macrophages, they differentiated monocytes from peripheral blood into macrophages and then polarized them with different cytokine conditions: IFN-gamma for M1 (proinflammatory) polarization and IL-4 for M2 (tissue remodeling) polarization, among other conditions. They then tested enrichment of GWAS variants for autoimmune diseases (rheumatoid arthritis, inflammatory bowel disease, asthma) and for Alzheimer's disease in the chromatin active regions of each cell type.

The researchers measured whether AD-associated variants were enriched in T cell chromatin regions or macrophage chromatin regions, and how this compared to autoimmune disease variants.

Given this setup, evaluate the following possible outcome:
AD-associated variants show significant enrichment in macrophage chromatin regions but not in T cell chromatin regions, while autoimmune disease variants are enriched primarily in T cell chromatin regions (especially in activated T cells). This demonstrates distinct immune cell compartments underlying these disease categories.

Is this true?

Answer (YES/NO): YES